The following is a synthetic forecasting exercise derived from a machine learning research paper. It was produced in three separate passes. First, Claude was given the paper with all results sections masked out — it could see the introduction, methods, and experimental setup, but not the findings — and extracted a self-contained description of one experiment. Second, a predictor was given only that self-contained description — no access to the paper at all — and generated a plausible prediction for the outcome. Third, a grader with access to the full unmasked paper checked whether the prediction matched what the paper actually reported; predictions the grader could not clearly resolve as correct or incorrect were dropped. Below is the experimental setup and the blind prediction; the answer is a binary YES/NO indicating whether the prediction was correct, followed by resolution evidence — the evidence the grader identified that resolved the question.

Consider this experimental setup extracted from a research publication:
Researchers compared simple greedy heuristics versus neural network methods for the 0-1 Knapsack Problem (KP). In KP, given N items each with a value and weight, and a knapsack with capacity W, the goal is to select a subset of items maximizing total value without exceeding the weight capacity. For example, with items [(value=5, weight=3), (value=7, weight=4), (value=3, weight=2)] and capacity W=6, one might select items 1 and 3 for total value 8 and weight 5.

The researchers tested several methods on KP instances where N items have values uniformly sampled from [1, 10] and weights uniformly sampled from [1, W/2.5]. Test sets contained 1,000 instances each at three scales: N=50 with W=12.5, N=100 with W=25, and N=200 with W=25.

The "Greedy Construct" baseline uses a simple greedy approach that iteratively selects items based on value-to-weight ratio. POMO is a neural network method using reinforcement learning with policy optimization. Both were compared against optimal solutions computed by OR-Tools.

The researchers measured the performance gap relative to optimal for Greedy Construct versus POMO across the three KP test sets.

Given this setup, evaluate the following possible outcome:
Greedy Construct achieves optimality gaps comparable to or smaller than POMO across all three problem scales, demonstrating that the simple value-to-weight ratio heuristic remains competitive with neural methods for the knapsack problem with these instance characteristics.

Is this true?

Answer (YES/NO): YES